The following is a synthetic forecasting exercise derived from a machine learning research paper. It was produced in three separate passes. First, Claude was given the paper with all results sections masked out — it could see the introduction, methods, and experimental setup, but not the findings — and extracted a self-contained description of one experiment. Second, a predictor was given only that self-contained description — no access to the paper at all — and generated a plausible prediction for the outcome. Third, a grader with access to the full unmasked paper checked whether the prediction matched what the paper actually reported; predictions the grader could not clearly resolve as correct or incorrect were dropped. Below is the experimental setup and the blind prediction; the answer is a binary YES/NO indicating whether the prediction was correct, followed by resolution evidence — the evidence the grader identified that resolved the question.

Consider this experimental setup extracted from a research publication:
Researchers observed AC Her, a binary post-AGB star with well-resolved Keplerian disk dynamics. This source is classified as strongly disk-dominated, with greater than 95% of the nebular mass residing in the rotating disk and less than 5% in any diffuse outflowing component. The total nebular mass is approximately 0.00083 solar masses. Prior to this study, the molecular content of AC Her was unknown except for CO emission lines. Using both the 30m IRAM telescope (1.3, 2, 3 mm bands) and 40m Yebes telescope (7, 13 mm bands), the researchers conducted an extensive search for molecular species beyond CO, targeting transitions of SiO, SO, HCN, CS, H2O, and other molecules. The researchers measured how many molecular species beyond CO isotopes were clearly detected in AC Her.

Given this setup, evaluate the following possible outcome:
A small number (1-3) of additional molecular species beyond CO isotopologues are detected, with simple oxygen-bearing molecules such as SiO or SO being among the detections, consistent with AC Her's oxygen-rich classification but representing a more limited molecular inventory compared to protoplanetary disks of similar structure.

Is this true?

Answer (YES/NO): NO